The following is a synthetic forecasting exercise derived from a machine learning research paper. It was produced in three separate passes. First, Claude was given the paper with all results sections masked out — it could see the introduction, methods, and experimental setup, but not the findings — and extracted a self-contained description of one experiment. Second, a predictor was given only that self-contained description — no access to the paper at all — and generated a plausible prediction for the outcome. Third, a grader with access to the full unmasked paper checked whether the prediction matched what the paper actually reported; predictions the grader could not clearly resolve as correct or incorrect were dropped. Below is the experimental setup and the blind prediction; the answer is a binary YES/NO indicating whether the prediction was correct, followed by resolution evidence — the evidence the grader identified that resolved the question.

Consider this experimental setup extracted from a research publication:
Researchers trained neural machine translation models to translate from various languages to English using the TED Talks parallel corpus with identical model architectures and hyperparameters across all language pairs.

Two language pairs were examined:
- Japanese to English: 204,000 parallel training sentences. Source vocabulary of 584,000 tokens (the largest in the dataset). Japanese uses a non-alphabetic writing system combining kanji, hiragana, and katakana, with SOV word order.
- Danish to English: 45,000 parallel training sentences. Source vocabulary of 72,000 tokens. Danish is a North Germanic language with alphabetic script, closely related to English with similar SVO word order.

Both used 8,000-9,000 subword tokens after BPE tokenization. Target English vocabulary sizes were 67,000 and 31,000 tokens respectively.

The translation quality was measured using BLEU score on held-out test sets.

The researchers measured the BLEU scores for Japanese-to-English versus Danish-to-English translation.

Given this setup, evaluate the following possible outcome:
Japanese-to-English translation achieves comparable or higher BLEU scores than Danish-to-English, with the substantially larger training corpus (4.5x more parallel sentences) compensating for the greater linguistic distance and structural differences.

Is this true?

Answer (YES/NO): NO